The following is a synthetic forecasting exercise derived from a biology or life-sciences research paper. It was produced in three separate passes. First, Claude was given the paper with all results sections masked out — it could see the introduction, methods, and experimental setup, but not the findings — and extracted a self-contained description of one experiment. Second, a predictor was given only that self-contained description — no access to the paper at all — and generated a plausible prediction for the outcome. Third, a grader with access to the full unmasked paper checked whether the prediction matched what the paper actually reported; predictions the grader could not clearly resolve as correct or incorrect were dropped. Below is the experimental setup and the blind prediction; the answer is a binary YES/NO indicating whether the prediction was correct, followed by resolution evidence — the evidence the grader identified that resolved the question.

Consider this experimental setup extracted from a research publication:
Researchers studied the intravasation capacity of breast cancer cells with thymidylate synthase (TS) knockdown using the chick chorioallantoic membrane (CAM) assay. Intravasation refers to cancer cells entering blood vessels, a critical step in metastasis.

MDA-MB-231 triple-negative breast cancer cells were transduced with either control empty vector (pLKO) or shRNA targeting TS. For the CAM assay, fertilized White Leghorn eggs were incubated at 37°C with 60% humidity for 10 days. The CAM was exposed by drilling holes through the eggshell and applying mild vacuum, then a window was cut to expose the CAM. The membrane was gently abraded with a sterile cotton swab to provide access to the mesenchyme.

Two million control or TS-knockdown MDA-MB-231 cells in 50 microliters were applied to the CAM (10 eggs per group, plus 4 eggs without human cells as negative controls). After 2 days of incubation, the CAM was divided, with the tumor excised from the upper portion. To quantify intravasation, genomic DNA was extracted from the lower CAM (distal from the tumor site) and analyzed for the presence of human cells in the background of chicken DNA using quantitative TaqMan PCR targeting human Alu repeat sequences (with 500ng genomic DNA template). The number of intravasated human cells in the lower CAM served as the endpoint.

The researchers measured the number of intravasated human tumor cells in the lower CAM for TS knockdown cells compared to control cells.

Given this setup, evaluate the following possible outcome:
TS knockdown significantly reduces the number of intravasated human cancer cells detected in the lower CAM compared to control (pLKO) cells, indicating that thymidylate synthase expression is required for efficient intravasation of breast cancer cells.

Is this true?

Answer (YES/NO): NO